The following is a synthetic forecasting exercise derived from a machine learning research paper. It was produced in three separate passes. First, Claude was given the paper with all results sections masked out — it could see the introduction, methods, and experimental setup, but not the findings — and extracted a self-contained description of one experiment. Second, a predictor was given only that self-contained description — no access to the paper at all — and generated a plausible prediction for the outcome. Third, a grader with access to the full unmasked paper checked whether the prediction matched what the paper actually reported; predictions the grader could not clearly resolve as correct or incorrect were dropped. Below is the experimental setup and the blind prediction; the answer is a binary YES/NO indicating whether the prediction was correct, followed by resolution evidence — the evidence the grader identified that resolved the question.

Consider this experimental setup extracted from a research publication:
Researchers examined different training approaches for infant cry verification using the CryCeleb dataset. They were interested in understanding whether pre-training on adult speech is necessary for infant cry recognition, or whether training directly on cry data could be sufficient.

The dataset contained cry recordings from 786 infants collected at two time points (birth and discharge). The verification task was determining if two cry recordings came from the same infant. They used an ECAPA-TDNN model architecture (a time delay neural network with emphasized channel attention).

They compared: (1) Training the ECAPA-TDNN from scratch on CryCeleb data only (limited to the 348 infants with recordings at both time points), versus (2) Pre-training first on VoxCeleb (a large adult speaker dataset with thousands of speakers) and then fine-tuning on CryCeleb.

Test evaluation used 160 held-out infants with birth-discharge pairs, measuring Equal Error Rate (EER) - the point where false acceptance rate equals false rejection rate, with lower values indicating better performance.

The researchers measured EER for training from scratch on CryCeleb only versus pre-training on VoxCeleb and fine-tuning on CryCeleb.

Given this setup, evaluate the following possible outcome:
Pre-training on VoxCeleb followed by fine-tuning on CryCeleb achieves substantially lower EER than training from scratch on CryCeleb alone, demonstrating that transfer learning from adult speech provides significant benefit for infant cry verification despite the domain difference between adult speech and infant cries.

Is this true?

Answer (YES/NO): NO